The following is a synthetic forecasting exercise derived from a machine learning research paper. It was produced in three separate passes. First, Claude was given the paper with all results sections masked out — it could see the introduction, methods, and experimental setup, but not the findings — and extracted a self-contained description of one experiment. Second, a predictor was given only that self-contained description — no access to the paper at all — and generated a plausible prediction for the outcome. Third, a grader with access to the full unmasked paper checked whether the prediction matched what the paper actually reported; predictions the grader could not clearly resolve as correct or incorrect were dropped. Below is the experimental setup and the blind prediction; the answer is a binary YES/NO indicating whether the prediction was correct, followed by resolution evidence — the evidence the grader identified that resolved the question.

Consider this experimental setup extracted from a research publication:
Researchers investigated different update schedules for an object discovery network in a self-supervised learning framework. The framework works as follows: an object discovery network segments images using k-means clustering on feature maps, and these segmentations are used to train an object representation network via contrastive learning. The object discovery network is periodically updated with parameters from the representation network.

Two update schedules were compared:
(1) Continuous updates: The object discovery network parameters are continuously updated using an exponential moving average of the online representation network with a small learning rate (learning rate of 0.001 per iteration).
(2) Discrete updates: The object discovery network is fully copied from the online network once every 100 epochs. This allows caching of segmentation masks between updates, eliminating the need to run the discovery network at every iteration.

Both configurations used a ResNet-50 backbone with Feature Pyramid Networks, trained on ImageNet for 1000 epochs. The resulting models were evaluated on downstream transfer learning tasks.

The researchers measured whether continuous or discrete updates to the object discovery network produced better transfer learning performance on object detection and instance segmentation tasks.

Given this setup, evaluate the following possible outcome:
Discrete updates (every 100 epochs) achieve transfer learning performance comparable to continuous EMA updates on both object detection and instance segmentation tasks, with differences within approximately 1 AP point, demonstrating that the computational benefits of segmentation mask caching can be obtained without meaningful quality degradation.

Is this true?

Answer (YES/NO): YES